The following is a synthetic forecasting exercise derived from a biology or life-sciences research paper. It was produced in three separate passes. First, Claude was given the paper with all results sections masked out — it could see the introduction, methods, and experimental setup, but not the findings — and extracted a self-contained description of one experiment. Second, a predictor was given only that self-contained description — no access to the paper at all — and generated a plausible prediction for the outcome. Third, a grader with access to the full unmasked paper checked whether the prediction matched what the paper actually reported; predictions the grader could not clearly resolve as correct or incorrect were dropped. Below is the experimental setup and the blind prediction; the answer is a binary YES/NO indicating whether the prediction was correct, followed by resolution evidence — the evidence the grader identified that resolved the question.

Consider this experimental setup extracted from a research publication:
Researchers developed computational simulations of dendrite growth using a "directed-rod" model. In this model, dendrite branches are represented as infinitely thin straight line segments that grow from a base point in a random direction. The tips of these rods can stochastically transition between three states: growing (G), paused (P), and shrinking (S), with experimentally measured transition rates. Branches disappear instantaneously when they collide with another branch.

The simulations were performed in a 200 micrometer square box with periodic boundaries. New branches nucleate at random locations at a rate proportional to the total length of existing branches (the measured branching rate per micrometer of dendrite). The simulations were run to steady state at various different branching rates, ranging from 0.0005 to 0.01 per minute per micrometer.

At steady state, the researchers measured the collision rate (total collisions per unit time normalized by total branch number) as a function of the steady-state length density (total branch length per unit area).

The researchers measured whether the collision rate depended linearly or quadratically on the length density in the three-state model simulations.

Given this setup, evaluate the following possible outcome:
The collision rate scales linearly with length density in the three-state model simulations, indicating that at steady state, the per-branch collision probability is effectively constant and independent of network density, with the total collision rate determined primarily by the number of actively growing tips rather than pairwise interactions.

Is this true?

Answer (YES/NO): NO